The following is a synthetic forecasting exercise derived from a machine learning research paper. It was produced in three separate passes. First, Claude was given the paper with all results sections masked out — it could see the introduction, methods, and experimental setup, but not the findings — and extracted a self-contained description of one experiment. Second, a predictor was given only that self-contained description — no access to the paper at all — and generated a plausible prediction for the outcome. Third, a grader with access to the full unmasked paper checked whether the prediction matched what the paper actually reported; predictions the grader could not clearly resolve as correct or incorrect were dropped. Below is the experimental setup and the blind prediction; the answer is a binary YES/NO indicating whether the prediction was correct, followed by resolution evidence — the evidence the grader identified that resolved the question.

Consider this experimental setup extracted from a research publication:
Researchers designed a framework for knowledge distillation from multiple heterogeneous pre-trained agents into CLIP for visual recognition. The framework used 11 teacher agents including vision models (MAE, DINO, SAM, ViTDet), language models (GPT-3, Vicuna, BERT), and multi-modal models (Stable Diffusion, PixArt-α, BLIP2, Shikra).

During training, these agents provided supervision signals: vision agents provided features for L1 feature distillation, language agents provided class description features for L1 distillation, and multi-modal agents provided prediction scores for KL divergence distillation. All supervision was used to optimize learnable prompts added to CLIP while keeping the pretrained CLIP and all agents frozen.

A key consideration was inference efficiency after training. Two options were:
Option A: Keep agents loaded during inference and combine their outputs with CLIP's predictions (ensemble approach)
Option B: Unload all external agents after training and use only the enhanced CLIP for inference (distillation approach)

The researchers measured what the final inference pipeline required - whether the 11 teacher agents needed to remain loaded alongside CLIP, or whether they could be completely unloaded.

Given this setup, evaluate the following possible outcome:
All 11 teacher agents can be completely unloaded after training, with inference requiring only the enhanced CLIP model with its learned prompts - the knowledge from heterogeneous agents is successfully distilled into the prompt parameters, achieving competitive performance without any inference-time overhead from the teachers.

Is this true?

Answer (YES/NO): YES